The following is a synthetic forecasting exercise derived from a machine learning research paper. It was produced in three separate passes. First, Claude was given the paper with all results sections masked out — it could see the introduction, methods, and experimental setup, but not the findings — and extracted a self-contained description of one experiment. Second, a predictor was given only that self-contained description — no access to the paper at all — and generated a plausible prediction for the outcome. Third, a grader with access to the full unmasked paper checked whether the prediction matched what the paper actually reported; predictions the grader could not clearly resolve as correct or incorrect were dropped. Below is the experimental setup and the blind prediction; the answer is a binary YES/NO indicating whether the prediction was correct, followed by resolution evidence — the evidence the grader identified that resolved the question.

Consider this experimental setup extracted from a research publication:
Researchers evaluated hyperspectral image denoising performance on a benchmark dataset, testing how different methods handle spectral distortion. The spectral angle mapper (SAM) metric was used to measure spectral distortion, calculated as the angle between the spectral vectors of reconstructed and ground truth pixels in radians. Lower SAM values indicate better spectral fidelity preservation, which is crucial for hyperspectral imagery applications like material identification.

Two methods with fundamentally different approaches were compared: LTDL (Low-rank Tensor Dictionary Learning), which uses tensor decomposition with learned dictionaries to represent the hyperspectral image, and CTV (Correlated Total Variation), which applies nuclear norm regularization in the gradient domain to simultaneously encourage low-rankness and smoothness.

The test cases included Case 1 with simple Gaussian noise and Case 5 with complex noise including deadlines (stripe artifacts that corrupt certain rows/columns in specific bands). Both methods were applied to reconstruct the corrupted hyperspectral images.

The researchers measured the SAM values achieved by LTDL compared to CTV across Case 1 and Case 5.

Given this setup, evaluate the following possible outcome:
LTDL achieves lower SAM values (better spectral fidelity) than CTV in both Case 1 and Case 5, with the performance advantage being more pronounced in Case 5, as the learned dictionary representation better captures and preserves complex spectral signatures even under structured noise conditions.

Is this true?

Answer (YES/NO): NO